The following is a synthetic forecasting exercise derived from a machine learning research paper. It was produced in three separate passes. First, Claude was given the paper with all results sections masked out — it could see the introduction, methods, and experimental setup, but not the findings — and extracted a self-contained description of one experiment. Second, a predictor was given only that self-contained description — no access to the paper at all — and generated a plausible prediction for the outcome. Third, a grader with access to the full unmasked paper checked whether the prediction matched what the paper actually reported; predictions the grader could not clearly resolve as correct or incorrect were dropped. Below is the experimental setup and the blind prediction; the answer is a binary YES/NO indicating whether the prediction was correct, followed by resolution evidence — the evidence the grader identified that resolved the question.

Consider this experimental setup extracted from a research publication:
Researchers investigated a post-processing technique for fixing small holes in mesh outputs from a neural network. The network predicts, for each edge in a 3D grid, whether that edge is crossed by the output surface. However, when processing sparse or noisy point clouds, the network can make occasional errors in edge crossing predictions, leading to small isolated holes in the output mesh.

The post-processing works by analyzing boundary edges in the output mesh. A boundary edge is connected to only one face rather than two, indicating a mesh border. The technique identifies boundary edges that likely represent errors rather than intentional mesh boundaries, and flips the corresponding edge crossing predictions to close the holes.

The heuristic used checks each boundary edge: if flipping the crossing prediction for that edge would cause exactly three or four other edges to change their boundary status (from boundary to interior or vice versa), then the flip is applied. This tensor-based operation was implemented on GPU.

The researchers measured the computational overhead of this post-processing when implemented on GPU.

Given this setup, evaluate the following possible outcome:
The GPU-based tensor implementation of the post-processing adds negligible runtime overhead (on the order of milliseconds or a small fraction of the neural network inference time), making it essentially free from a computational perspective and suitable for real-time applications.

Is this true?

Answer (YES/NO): YES